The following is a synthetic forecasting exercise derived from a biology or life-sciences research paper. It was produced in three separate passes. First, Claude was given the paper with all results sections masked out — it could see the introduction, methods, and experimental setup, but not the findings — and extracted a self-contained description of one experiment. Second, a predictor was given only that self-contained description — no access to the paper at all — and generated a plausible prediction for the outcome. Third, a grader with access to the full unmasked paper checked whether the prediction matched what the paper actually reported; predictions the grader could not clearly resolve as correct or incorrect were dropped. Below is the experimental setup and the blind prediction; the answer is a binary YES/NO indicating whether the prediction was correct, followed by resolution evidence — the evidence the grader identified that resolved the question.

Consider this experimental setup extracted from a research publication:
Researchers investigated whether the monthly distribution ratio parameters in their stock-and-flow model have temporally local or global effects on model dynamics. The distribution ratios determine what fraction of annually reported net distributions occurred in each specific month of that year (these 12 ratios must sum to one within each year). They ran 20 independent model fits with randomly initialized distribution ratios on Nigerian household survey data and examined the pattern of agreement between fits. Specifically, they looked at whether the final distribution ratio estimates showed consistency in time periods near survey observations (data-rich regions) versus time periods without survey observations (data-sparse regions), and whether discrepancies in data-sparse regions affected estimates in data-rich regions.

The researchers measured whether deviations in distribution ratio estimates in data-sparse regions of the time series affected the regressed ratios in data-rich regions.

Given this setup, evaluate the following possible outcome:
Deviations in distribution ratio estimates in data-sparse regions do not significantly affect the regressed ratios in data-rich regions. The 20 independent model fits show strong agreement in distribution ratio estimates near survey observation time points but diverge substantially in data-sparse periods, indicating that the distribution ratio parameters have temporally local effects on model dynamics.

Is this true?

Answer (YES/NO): YES